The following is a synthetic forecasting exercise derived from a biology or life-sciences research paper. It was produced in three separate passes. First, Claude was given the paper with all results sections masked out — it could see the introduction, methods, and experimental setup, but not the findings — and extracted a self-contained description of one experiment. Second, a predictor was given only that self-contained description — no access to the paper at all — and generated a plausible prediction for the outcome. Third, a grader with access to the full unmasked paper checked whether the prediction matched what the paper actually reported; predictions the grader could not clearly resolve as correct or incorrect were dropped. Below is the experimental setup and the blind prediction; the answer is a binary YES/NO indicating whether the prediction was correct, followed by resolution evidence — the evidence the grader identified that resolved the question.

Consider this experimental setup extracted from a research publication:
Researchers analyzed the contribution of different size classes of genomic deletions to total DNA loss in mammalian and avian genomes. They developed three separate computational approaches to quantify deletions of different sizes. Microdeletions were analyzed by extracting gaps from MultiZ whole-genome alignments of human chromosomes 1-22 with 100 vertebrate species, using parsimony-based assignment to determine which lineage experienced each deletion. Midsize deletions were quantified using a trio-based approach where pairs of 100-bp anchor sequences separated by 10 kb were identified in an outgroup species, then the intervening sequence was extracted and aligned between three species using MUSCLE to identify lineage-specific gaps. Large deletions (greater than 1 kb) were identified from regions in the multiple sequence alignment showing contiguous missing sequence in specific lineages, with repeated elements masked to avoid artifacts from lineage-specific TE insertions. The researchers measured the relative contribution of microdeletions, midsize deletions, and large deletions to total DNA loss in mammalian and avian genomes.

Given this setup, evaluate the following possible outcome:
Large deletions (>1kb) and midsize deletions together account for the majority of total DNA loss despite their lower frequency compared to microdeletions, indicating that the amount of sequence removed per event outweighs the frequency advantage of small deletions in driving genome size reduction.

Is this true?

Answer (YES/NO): YES